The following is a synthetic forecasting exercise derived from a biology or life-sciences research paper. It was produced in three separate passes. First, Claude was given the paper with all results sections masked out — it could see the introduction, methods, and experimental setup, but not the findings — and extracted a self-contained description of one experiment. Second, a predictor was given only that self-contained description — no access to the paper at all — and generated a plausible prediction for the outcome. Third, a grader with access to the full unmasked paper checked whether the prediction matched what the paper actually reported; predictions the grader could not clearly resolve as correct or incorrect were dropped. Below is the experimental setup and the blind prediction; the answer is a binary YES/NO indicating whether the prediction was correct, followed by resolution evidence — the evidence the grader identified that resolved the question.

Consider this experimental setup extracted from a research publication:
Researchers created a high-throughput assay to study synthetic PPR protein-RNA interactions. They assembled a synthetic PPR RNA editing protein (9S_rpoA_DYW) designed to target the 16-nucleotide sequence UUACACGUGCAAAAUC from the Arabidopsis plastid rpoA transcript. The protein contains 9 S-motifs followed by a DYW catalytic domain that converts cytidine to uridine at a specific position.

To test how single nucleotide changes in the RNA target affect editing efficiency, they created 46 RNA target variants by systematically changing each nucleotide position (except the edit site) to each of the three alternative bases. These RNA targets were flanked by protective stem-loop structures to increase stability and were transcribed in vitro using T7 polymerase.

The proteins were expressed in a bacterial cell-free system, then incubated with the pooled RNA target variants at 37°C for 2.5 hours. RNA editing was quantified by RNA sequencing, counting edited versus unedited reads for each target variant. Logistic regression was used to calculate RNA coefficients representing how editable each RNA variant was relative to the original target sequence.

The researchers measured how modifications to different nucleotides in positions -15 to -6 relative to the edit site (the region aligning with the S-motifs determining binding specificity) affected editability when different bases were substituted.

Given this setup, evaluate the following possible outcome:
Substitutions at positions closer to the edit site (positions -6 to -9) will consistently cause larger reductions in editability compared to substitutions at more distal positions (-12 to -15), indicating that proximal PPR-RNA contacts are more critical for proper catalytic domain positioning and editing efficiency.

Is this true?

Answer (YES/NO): NO